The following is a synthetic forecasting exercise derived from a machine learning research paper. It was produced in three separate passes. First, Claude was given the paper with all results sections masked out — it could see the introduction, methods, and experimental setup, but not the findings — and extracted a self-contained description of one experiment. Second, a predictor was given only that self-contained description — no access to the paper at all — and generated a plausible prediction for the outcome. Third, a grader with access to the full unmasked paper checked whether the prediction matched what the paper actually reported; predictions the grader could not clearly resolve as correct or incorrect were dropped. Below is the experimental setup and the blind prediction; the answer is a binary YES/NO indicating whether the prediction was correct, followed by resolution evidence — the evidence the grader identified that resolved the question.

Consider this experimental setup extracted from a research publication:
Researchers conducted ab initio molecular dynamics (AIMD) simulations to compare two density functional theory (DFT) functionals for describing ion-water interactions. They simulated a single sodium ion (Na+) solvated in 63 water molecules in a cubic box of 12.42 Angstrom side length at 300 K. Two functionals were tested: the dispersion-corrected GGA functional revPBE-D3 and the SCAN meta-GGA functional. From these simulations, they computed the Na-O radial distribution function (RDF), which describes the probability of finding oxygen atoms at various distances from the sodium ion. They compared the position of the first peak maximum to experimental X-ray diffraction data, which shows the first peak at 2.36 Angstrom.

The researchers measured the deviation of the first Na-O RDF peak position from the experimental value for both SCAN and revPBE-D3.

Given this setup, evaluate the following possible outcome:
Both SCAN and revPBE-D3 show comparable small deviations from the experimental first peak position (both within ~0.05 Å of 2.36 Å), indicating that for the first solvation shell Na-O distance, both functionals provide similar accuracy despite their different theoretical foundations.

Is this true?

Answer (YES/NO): NO